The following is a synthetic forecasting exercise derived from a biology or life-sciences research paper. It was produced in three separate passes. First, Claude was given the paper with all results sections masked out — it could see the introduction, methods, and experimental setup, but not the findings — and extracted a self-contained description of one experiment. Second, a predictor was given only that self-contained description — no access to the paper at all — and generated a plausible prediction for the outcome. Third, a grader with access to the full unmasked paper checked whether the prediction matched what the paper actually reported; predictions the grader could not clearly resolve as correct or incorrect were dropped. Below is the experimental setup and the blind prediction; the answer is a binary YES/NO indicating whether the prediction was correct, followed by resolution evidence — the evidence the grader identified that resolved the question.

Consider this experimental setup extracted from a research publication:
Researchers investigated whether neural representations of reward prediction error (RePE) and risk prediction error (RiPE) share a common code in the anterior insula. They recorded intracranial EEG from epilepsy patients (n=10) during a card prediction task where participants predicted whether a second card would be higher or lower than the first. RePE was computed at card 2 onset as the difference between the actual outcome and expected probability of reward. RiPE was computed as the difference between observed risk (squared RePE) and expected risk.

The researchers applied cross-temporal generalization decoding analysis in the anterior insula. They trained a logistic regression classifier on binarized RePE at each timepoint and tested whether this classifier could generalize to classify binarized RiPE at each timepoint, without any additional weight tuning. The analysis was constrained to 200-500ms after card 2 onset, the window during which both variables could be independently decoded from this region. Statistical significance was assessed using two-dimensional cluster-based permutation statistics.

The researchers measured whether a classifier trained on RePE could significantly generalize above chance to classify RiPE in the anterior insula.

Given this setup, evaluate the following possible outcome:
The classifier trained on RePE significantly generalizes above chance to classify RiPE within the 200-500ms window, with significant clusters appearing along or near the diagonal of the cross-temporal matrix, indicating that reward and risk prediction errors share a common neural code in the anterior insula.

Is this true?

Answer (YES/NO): NO